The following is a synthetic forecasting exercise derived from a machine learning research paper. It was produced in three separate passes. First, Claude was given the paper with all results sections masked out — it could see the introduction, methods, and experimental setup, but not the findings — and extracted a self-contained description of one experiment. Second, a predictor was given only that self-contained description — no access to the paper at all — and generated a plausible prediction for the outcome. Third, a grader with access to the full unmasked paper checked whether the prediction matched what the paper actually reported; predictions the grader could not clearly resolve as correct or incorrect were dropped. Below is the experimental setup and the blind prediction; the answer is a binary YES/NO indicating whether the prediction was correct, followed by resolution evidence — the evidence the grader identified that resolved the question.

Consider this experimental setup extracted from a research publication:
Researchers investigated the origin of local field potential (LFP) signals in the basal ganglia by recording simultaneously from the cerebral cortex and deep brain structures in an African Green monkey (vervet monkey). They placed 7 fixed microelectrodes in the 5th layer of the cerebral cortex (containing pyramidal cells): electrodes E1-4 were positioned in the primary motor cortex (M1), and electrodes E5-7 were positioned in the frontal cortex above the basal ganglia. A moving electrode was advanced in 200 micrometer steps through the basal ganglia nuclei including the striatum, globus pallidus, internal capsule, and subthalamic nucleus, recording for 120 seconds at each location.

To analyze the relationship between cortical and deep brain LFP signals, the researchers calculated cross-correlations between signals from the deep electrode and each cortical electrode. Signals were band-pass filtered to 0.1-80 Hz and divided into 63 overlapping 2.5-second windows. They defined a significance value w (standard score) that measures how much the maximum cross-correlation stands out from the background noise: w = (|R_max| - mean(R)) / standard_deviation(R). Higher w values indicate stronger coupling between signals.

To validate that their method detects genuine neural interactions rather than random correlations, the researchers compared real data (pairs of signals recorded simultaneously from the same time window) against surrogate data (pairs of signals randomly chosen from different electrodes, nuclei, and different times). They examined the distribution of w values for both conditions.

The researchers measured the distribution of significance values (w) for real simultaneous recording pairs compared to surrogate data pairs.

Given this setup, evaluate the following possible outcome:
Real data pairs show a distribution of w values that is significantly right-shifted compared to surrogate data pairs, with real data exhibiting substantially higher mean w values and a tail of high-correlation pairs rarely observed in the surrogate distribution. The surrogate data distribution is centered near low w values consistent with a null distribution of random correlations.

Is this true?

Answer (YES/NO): YES